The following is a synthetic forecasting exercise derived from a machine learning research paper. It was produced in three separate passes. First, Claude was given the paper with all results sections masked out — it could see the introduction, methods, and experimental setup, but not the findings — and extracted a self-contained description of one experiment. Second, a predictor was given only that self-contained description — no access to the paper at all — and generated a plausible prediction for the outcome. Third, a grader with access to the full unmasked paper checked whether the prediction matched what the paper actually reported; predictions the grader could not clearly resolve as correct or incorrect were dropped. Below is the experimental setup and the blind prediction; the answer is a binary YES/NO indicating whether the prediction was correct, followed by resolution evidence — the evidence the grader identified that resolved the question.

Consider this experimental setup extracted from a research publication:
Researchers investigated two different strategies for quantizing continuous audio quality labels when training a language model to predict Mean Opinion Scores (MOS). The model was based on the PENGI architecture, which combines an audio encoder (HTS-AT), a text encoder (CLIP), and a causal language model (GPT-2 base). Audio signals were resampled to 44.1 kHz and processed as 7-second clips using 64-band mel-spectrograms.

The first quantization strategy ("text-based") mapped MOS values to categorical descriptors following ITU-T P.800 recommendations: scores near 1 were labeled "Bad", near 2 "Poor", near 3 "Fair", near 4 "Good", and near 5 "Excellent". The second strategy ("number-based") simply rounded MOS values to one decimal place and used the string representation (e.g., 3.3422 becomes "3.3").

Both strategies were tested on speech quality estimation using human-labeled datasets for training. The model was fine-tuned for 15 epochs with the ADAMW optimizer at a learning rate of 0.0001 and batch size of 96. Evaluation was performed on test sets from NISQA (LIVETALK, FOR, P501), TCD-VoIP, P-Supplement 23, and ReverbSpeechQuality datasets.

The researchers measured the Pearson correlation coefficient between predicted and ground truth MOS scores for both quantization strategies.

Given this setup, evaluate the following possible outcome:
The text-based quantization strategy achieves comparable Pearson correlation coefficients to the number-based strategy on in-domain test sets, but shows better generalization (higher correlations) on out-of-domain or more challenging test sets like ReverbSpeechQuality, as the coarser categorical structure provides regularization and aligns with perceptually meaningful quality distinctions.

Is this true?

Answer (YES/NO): NO